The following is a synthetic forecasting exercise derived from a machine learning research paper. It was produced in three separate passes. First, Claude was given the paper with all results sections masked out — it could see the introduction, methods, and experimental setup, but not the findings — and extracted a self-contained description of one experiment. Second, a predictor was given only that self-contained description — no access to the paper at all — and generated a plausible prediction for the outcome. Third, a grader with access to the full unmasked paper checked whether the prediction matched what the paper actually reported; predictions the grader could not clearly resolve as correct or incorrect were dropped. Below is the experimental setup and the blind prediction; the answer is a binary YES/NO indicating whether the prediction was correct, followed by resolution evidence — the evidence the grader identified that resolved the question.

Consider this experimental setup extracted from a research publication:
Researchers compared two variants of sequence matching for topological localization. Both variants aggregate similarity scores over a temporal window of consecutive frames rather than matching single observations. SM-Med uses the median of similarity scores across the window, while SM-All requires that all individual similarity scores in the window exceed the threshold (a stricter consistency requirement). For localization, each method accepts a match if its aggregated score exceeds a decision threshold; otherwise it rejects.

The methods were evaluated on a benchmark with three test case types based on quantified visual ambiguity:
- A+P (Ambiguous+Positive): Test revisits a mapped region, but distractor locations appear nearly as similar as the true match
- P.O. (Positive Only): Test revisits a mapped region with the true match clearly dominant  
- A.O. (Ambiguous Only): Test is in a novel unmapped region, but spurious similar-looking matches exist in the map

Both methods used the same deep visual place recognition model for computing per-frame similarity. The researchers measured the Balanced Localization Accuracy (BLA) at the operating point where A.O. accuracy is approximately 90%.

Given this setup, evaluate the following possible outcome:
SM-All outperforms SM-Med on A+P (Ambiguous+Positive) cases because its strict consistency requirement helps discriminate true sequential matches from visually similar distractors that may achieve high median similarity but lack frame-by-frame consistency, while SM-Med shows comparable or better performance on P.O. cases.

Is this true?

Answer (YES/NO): NO